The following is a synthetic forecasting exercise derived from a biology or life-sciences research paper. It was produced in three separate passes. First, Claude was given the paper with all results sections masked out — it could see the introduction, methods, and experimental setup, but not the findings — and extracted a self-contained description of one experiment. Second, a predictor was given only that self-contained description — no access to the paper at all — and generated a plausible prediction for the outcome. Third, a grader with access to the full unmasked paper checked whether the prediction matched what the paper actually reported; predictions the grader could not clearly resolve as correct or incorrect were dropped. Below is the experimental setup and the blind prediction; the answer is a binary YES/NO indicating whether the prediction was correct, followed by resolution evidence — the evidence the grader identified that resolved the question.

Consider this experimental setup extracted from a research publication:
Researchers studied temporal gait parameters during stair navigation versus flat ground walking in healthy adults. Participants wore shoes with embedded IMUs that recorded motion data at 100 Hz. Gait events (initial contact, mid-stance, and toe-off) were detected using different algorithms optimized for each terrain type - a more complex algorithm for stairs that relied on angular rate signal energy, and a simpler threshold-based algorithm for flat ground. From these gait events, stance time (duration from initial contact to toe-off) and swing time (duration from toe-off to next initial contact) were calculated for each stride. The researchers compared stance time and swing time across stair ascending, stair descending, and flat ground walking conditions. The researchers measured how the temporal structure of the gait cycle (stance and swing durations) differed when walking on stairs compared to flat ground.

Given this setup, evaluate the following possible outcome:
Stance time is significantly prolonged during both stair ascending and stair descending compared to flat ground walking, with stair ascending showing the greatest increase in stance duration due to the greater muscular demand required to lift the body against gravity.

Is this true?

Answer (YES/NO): NO